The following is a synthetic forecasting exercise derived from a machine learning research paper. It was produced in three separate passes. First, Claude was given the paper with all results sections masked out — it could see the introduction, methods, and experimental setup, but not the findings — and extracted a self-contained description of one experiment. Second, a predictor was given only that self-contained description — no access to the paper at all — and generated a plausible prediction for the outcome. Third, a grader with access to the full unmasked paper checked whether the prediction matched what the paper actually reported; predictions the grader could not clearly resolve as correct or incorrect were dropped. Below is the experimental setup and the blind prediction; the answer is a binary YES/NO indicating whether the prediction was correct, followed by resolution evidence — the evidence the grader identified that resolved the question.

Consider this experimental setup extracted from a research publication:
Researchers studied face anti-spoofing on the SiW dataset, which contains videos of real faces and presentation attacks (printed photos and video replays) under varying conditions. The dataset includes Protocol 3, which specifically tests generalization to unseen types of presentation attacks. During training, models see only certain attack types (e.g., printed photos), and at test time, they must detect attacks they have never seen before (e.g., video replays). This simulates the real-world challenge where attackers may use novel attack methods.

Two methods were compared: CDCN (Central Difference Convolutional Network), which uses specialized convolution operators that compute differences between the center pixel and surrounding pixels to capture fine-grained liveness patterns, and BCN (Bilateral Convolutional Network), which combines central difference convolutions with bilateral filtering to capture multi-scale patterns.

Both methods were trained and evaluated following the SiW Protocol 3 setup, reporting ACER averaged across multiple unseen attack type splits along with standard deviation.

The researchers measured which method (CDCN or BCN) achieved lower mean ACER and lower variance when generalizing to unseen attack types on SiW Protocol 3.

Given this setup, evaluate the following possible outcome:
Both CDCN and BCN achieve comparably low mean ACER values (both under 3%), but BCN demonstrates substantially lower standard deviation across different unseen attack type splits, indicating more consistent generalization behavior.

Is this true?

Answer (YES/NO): NO